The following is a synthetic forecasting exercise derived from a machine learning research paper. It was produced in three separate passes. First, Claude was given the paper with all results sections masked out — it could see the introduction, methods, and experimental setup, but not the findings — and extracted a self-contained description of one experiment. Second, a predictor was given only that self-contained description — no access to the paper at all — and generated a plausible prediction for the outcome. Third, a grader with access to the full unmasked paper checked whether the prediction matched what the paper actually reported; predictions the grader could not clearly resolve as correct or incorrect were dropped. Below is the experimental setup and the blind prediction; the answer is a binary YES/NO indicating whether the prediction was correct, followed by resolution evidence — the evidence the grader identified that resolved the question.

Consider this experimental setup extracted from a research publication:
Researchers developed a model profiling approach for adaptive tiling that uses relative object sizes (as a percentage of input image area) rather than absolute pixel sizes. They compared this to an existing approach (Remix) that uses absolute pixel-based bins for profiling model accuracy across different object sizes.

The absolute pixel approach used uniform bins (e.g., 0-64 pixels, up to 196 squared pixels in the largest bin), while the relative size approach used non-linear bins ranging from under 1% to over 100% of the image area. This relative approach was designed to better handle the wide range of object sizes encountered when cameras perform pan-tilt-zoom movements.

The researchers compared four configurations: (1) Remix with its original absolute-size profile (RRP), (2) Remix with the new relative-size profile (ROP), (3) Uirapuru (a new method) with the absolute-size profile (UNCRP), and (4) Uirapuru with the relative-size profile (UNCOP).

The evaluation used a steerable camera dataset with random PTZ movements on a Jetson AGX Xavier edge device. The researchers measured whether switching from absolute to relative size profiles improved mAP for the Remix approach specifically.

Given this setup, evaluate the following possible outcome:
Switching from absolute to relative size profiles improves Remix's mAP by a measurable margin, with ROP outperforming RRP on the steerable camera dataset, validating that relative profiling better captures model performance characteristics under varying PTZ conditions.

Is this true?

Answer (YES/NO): YES